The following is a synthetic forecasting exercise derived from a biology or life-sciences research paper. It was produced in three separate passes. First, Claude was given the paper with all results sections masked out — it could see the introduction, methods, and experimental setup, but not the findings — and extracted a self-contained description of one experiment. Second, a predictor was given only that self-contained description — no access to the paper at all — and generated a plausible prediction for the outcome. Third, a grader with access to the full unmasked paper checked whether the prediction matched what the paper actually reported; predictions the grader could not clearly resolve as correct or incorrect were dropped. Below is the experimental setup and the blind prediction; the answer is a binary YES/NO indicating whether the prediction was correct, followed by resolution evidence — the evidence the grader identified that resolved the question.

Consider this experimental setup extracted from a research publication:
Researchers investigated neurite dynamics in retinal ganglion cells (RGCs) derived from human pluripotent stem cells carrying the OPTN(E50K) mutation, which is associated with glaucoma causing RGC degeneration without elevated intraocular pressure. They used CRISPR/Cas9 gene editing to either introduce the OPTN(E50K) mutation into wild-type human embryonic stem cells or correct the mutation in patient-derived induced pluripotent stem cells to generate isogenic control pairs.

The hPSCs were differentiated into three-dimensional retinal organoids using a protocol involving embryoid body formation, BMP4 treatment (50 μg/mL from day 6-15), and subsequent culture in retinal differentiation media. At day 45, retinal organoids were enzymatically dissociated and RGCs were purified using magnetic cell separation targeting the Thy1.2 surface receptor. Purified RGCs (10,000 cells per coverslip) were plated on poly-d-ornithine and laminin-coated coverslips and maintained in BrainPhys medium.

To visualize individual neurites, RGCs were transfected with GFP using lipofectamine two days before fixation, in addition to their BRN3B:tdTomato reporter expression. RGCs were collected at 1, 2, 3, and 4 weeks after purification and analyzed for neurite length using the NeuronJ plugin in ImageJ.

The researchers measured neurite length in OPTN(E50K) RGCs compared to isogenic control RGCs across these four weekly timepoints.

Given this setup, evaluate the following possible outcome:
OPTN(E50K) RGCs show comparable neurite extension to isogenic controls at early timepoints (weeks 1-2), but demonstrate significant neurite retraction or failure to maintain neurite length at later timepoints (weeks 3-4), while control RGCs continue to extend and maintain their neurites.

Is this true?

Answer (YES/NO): NO